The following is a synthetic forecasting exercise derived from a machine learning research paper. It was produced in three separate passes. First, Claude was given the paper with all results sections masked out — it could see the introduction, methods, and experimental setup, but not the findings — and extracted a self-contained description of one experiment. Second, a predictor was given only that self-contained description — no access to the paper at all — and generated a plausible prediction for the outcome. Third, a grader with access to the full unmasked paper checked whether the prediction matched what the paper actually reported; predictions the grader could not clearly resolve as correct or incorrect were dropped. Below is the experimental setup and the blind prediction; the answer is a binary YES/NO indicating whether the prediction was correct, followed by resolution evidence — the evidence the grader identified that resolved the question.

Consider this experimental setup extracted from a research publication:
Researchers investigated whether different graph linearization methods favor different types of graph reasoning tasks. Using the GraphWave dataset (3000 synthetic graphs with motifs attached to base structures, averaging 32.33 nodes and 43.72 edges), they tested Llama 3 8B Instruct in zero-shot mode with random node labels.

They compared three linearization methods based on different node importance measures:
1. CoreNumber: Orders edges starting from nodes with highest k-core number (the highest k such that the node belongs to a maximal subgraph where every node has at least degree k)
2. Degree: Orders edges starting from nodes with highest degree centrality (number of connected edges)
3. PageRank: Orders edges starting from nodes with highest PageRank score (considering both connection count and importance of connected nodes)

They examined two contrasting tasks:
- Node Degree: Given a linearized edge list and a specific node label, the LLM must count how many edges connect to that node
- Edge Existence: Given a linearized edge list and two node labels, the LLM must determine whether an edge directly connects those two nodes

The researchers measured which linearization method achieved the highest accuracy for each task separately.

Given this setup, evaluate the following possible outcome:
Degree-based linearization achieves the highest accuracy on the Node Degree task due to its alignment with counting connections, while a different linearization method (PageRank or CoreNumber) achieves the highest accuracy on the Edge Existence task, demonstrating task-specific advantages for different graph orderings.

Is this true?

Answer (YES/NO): YES